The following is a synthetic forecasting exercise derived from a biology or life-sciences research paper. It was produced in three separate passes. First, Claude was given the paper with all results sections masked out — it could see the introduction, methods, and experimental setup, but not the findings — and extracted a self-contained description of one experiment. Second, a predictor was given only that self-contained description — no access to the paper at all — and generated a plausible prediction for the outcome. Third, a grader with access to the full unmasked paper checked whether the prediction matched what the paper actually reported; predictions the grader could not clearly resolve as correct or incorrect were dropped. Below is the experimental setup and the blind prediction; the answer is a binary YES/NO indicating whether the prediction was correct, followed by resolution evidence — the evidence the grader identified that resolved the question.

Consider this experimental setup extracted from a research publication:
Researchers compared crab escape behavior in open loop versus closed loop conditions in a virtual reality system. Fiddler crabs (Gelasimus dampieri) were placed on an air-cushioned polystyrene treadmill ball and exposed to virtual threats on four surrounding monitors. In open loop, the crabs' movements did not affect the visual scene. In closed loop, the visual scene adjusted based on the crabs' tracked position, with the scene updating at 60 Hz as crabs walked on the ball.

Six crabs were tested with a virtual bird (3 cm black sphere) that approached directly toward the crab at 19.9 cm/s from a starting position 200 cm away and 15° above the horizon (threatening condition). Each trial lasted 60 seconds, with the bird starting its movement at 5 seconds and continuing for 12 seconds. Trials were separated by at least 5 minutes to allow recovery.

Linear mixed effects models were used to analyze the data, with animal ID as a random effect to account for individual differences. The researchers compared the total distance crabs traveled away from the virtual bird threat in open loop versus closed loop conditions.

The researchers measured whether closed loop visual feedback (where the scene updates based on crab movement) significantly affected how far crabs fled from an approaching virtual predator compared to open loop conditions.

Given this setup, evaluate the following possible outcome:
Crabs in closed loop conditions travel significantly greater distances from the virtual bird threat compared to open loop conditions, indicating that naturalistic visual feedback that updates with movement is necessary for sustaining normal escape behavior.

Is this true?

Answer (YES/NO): NO